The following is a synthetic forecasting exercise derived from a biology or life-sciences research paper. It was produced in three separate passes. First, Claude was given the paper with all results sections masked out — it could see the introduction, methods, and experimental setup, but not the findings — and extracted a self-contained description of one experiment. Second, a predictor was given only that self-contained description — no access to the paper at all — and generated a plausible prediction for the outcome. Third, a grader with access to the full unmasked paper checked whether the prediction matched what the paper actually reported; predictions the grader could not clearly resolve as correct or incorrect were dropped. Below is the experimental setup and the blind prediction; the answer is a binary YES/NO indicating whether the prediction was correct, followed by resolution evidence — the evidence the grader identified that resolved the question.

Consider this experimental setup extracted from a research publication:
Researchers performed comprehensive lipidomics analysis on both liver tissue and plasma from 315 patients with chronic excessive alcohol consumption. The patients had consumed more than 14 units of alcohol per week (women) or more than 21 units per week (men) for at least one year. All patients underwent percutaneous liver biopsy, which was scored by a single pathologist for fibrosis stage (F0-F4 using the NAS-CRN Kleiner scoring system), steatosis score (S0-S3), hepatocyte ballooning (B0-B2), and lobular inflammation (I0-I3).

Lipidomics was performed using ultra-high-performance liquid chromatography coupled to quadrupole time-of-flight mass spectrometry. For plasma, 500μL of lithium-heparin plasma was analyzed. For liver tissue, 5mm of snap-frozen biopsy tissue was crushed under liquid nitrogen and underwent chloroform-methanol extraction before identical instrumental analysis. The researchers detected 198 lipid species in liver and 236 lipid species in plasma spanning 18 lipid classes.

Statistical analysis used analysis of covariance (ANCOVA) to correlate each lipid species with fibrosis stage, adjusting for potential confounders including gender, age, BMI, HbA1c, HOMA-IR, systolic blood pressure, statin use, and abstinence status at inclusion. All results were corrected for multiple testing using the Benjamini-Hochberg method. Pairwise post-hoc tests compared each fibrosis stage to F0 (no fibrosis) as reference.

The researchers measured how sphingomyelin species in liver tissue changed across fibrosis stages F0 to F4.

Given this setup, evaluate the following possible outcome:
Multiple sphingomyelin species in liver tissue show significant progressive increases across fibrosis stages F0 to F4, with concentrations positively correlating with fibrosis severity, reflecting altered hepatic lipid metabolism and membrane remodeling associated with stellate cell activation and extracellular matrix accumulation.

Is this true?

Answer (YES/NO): NO